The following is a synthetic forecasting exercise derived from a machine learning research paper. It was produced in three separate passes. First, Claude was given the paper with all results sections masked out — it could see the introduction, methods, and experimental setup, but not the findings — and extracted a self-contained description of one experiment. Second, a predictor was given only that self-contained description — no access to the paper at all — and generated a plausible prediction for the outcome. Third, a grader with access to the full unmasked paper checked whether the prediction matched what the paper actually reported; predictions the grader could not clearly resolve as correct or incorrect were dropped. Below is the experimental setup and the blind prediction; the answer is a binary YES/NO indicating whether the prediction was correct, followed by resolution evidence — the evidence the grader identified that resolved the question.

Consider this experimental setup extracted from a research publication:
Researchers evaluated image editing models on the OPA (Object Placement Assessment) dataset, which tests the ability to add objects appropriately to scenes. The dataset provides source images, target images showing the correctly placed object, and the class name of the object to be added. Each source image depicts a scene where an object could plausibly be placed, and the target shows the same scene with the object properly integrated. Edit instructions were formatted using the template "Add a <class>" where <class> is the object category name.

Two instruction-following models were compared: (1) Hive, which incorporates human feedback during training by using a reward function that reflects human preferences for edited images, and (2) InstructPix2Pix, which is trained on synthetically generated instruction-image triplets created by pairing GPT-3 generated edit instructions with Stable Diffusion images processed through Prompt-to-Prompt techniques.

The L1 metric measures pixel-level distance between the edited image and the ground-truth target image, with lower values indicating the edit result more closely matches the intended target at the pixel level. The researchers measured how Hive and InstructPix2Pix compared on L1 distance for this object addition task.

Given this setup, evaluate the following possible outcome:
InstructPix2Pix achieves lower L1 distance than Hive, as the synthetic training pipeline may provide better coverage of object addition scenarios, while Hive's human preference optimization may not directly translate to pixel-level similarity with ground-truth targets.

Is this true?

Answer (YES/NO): YES